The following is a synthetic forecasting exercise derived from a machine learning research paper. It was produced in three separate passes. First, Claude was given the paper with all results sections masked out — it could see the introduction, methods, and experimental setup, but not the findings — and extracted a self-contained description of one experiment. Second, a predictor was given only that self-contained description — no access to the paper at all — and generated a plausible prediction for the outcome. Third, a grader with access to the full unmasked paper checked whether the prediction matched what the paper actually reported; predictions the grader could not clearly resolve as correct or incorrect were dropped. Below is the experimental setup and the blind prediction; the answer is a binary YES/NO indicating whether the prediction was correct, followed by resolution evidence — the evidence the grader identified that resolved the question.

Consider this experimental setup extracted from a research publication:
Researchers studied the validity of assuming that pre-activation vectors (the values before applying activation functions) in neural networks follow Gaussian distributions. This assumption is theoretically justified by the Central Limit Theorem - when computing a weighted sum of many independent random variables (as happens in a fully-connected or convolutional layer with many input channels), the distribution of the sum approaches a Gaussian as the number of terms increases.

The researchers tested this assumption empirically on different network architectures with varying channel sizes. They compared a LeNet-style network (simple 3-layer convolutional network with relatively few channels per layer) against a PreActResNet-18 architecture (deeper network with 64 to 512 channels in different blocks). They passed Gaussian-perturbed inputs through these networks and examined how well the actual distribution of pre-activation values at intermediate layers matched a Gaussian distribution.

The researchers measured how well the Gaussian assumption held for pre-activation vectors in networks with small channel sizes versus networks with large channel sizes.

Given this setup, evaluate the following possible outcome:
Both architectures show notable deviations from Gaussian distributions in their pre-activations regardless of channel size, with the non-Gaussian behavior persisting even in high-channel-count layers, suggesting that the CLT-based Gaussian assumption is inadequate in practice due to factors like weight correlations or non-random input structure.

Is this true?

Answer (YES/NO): NO